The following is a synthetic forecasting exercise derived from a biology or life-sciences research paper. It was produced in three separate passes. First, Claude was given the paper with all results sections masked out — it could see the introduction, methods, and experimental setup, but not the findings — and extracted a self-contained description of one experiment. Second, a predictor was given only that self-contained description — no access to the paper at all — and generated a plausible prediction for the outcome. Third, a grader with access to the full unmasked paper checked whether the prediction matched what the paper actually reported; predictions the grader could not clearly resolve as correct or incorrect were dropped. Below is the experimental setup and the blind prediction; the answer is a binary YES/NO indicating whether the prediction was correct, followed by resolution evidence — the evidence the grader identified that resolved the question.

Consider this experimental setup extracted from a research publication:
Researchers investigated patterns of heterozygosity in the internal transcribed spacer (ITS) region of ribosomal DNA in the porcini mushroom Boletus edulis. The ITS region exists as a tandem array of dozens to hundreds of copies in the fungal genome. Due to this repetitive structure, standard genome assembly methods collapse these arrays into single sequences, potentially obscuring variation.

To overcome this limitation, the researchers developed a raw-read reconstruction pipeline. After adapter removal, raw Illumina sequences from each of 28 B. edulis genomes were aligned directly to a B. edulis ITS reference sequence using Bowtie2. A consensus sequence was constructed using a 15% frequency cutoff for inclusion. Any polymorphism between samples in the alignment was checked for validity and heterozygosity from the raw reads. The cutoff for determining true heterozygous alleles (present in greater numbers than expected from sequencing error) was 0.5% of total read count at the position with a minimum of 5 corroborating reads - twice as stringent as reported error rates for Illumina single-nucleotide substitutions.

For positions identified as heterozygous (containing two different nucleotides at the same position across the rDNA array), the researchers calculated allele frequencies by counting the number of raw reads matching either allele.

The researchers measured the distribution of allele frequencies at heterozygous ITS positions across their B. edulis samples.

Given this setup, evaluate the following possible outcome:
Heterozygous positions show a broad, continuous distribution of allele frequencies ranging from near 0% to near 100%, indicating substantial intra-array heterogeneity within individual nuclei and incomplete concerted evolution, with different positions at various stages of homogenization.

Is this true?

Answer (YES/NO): YES